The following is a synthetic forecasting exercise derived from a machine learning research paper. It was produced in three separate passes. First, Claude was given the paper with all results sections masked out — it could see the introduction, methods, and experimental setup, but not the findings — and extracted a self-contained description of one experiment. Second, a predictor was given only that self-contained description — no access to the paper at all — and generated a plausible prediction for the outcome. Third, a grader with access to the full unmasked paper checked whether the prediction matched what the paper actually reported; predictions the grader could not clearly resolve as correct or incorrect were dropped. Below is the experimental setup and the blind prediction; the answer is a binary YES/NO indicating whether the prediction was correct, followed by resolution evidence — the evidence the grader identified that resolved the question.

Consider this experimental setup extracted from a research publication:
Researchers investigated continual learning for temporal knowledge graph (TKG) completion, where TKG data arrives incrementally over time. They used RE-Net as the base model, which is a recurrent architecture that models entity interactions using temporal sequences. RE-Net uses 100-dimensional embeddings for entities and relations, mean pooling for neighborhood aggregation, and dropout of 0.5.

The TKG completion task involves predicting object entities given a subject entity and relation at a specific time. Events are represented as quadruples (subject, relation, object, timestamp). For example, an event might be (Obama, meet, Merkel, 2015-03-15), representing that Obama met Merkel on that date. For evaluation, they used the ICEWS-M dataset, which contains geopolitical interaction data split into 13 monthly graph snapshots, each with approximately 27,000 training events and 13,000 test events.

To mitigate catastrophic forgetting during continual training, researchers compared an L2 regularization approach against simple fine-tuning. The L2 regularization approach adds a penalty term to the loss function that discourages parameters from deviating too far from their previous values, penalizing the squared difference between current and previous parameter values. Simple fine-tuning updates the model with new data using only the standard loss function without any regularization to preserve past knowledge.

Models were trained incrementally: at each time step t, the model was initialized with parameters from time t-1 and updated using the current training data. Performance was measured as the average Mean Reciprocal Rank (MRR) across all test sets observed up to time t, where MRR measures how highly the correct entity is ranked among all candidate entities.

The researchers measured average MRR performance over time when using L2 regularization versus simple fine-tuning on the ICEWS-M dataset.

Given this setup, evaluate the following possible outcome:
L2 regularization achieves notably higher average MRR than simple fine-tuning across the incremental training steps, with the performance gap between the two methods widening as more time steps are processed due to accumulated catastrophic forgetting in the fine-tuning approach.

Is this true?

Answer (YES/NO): NO